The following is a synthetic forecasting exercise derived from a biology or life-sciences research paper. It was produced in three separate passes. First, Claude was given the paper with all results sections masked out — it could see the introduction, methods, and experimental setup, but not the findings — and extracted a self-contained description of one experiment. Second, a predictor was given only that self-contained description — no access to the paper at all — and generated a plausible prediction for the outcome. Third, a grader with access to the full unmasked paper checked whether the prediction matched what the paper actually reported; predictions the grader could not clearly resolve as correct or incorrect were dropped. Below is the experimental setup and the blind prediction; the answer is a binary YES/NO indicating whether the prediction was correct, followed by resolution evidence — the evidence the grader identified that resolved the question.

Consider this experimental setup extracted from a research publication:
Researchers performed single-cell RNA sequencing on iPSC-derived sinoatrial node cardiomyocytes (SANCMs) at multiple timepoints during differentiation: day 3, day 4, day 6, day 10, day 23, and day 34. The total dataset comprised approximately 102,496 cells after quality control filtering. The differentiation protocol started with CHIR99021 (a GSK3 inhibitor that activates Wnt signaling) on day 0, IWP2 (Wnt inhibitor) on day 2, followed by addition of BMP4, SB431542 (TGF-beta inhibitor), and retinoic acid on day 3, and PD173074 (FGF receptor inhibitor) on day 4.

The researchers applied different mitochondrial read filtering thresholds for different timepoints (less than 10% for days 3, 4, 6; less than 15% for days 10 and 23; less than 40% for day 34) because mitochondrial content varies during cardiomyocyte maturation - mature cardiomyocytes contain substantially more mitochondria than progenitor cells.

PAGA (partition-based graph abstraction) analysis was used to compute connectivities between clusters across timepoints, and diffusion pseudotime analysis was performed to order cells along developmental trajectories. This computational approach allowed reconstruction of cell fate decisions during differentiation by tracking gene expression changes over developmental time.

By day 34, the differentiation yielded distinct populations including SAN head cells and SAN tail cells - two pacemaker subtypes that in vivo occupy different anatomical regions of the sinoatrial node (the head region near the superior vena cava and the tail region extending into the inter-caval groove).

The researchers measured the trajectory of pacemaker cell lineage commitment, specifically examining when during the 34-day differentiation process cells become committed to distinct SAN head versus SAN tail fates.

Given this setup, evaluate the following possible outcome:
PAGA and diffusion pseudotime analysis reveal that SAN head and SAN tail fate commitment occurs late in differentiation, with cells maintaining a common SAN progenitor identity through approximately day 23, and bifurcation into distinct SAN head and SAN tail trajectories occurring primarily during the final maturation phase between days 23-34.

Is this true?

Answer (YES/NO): NO